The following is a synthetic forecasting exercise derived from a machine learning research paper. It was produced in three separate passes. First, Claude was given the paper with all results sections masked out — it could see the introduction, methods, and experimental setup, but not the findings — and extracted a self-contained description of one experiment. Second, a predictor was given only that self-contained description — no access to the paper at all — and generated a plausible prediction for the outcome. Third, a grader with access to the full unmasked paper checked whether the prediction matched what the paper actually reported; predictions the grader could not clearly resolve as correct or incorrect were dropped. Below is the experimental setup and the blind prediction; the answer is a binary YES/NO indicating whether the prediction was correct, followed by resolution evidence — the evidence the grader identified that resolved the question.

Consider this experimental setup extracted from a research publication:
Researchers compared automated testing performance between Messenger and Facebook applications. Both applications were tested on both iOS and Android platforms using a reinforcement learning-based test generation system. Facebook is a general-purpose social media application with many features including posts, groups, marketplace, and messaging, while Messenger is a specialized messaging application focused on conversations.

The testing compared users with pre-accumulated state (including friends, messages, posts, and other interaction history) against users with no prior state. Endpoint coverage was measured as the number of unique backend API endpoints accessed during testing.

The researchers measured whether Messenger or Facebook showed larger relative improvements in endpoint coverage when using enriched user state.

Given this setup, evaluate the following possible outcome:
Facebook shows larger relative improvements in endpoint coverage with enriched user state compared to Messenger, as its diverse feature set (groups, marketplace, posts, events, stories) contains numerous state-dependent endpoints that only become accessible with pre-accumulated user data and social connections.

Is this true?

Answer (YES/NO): YES